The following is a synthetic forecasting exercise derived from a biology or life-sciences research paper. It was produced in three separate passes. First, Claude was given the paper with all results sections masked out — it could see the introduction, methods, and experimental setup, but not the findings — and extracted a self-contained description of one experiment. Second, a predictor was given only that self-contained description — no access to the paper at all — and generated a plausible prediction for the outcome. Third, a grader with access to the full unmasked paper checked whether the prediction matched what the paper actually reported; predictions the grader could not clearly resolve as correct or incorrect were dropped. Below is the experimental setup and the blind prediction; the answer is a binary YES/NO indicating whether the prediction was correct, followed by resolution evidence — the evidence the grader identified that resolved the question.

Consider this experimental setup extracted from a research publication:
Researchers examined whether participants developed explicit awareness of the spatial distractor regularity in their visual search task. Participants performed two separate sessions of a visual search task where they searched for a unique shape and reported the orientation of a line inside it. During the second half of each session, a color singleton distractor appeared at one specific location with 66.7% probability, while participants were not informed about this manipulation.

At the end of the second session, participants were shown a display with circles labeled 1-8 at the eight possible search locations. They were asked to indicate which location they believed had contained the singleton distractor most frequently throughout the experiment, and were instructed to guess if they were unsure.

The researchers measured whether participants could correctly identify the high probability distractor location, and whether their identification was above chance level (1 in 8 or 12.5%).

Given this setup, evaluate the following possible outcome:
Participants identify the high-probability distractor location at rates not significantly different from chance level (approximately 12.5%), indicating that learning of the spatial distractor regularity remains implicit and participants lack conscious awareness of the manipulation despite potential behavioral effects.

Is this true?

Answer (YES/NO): NO